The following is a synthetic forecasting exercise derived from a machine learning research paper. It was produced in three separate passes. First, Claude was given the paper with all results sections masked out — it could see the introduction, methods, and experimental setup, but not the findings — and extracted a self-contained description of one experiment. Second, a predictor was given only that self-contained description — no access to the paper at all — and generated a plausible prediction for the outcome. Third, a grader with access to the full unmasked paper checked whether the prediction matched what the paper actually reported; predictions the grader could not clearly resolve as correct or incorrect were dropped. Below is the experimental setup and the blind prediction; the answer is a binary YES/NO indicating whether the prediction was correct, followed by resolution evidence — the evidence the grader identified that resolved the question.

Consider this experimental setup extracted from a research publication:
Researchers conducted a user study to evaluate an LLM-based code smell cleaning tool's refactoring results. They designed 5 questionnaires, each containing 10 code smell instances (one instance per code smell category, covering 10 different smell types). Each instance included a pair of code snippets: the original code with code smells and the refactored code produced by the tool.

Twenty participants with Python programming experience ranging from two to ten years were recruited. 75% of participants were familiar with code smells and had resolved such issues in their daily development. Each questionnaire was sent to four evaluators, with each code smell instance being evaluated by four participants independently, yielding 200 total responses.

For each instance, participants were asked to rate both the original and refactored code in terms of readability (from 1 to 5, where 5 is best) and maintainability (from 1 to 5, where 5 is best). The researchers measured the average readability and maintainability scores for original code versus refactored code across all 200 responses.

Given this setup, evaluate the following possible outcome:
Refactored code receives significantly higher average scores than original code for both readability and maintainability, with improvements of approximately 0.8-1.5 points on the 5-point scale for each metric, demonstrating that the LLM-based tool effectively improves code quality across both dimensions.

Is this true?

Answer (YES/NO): NO